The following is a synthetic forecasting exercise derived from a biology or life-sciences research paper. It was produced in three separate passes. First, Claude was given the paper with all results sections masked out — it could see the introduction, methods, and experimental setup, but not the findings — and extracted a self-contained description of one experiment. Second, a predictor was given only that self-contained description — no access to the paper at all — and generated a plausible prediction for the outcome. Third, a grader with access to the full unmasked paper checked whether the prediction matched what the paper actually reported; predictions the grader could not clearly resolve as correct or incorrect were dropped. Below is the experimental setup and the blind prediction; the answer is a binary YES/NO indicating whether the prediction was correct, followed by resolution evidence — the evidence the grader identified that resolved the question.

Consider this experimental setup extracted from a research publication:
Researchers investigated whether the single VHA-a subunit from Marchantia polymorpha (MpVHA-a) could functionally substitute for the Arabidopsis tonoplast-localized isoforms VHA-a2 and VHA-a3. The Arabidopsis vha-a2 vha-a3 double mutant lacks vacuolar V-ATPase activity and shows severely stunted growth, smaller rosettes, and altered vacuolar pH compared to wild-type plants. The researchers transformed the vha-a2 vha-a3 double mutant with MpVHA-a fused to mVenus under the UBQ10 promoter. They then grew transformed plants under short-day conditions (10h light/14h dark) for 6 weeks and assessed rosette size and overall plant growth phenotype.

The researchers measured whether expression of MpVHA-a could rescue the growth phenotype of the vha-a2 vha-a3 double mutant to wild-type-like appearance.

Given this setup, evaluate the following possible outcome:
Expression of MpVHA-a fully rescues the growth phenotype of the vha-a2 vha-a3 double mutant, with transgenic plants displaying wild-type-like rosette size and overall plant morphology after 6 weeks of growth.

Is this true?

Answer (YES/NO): YES